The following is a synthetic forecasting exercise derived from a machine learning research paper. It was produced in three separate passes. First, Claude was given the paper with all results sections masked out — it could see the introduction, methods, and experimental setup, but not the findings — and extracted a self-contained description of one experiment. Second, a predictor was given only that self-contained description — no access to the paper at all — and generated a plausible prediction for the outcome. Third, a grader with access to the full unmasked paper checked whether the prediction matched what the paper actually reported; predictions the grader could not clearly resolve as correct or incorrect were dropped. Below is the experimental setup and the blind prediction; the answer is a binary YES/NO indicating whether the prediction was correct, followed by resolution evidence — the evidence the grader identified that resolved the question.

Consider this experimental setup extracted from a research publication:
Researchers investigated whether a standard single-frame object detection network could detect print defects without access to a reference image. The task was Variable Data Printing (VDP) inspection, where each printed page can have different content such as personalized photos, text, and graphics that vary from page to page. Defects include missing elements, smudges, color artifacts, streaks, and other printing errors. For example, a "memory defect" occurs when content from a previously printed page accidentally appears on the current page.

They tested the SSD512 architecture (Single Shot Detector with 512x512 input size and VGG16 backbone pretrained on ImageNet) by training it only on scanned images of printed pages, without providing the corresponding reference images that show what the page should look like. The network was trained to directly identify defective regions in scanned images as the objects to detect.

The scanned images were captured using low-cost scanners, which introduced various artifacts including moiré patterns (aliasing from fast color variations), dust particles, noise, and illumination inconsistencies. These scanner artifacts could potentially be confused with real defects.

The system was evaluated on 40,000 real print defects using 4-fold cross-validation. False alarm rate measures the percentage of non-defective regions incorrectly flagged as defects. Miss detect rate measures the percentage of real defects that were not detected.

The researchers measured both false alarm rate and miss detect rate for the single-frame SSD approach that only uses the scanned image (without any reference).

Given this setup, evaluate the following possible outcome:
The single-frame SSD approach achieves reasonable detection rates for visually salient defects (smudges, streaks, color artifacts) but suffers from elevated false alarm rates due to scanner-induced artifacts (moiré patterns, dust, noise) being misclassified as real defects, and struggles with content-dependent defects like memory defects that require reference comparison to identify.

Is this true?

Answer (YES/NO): NO